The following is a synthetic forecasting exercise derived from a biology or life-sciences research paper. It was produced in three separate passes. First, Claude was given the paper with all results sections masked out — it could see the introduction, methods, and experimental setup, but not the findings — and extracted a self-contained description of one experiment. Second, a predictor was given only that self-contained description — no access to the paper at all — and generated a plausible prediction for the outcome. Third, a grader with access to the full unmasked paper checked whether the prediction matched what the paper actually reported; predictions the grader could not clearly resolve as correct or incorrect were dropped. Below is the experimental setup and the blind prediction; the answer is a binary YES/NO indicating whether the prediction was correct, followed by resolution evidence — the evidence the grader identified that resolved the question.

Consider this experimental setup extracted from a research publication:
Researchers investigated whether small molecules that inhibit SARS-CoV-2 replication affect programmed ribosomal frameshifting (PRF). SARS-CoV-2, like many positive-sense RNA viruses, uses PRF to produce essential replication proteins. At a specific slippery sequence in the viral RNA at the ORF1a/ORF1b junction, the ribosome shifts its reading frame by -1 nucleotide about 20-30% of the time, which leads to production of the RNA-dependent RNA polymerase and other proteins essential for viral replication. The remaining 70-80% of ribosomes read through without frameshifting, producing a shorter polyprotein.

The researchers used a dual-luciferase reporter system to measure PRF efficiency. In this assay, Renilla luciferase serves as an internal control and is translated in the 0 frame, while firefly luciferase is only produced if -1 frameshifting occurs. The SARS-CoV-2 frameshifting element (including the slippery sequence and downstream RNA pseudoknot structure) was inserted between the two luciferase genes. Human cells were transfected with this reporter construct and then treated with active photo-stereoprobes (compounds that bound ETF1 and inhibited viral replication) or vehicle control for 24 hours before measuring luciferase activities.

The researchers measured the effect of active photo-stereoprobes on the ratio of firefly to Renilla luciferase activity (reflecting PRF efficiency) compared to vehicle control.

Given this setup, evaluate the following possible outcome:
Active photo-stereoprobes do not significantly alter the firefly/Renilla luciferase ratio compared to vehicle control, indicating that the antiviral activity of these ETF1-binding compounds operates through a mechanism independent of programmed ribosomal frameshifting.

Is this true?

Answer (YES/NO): NO